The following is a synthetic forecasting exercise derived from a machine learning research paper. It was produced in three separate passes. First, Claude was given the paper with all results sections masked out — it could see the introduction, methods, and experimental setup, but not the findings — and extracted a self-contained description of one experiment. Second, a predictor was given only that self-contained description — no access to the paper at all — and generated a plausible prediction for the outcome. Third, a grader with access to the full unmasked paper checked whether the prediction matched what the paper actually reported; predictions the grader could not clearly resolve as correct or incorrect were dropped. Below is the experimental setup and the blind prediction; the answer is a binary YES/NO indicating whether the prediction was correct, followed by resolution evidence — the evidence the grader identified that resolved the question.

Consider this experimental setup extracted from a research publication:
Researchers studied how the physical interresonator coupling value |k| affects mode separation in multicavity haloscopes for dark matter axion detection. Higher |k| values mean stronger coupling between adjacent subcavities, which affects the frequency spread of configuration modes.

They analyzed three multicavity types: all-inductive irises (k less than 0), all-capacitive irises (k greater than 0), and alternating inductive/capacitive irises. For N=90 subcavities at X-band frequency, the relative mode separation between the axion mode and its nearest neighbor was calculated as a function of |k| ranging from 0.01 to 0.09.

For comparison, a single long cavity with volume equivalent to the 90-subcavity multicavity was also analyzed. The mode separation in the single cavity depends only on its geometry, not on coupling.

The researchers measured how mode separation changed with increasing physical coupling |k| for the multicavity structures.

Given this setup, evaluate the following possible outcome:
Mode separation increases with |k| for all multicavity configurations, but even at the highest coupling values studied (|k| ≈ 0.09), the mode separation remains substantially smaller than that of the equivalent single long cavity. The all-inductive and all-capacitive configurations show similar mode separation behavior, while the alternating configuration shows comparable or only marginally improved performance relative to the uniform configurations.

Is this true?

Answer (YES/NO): NO